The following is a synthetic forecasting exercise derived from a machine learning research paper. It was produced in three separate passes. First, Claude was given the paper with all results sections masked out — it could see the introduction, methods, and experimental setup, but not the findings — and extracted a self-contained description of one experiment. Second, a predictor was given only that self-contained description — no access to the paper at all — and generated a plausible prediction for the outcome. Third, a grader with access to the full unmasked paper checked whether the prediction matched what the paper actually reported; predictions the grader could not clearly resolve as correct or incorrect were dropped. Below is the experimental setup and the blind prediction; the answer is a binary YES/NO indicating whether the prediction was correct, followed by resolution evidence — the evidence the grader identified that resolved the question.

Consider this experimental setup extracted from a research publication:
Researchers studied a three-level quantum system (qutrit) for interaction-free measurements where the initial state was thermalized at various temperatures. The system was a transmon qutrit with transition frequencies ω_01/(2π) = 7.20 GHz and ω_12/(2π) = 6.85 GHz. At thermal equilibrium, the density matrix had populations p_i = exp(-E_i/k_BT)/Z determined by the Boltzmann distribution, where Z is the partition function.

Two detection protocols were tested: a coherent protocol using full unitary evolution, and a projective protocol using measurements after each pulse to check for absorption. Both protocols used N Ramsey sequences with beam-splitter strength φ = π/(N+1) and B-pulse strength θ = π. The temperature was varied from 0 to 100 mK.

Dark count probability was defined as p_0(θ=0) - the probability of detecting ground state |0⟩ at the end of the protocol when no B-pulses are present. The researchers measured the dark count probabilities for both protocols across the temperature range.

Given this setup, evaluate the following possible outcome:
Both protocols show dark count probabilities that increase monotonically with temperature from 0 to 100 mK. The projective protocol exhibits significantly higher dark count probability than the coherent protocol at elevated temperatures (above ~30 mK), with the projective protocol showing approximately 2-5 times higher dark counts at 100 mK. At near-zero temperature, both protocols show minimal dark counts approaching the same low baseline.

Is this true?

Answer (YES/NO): NO